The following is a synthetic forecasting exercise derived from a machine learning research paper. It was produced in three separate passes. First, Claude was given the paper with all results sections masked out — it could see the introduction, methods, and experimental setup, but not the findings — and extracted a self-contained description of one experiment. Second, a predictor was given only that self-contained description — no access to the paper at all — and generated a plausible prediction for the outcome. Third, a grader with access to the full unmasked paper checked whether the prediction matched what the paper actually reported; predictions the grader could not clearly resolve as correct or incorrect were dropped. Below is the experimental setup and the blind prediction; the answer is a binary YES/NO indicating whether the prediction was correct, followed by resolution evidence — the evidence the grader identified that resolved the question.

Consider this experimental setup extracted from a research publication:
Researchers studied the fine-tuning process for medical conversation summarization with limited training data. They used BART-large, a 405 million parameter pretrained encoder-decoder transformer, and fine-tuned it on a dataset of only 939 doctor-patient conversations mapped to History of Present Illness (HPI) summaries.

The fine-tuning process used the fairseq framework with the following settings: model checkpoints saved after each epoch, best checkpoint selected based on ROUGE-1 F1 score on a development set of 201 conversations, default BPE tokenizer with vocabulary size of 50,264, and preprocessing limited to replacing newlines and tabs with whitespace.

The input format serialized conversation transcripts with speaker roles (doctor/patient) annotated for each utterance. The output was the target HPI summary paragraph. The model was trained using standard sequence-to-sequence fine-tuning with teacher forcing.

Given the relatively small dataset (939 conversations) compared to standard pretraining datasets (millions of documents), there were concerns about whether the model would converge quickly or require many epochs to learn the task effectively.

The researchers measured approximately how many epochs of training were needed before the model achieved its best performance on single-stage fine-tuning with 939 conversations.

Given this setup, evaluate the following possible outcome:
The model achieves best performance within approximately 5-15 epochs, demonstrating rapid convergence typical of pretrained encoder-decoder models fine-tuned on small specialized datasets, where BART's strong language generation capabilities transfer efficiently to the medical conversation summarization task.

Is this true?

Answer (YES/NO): YES